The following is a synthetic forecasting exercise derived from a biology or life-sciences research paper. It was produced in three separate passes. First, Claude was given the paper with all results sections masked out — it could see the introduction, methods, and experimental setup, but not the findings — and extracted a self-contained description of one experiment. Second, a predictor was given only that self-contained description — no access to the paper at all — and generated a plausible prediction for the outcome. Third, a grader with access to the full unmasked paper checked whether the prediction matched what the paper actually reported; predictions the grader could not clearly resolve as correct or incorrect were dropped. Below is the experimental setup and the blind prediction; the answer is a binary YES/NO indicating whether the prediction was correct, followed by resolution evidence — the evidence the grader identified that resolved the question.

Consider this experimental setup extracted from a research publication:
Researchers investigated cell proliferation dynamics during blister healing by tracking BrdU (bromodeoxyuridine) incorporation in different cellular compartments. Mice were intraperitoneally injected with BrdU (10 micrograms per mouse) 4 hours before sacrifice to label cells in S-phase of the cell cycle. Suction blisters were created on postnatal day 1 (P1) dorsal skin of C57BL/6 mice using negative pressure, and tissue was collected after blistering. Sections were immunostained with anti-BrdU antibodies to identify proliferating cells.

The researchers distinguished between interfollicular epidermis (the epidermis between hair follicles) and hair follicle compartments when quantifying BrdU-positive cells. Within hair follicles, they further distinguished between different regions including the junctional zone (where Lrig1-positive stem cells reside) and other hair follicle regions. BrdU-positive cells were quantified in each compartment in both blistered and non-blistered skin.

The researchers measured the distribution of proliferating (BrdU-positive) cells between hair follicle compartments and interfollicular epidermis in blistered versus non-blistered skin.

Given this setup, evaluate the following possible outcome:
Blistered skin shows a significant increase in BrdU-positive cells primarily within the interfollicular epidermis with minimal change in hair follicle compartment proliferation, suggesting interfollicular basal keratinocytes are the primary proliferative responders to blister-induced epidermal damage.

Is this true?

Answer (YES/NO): NO